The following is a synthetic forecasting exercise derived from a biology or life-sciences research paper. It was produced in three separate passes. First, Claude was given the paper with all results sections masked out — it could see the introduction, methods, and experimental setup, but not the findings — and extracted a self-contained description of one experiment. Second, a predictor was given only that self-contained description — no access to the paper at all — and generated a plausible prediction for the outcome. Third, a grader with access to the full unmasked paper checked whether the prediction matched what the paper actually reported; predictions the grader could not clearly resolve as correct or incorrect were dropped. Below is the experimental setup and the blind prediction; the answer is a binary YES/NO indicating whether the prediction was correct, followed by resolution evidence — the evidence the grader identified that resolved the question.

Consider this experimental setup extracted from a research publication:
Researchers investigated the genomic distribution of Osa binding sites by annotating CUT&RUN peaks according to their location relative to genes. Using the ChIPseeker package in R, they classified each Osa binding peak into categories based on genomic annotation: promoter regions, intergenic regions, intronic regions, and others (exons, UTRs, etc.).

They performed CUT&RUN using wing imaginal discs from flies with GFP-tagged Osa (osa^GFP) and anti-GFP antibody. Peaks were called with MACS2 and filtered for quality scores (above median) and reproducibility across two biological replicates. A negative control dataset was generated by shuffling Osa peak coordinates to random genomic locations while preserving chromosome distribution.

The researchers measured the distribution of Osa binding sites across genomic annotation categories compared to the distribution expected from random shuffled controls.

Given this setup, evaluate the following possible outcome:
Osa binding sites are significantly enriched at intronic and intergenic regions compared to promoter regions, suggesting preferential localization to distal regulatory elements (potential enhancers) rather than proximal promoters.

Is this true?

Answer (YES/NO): YES